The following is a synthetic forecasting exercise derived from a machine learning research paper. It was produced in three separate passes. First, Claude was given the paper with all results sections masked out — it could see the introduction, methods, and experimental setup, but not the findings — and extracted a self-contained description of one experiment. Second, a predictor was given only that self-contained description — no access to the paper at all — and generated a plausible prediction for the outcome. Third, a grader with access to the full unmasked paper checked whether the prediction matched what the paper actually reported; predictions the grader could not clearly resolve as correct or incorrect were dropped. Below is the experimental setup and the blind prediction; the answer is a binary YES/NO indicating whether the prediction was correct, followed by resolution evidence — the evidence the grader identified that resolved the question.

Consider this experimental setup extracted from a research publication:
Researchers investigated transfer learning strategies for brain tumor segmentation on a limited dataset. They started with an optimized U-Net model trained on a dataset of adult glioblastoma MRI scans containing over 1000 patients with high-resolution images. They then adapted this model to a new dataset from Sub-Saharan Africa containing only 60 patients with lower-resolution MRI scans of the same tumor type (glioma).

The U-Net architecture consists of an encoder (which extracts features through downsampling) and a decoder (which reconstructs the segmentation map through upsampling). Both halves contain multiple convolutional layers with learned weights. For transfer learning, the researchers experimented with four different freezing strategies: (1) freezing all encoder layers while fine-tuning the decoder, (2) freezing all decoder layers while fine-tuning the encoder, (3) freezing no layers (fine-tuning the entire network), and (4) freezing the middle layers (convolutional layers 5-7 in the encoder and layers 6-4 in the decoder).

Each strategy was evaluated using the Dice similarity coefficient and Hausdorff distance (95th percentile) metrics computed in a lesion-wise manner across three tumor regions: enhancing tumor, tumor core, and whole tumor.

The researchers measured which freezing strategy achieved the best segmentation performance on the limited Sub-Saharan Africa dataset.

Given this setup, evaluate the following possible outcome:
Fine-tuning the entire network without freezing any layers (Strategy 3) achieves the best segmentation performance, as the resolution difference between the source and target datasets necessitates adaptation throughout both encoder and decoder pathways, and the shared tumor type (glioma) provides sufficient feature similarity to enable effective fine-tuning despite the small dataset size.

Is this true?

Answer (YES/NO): NO